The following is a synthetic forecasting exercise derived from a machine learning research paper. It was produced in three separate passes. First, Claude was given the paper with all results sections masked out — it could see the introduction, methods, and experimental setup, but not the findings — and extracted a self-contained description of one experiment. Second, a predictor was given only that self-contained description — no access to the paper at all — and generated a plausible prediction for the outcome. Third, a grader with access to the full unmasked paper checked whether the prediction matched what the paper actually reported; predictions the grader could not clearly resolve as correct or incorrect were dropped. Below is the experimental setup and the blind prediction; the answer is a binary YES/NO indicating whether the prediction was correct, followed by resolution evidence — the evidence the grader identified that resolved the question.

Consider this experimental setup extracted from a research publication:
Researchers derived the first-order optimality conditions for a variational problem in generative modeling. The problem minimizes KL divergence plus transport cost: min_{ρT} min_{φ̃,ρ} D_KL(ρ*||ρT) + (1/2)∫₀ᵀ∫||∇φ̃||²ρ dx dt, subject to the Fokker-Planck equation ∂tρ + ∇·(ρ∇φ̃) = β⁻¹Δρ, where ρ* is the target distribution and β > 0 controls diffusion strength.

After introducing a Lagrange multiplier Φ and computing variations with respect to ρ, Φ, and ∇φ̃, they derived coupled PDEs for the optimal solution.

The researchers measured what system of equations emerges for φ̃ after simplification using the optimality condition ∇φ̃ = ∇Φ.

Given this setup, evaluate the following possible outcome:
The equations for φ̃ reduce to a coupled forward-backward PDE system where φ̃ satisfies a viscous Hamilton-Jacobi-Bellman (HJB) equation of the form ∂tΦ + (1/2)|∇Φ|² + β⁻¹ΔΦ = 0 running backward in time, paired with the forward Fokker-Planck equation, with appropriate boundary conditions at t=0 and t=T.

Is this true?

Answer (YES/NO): YES